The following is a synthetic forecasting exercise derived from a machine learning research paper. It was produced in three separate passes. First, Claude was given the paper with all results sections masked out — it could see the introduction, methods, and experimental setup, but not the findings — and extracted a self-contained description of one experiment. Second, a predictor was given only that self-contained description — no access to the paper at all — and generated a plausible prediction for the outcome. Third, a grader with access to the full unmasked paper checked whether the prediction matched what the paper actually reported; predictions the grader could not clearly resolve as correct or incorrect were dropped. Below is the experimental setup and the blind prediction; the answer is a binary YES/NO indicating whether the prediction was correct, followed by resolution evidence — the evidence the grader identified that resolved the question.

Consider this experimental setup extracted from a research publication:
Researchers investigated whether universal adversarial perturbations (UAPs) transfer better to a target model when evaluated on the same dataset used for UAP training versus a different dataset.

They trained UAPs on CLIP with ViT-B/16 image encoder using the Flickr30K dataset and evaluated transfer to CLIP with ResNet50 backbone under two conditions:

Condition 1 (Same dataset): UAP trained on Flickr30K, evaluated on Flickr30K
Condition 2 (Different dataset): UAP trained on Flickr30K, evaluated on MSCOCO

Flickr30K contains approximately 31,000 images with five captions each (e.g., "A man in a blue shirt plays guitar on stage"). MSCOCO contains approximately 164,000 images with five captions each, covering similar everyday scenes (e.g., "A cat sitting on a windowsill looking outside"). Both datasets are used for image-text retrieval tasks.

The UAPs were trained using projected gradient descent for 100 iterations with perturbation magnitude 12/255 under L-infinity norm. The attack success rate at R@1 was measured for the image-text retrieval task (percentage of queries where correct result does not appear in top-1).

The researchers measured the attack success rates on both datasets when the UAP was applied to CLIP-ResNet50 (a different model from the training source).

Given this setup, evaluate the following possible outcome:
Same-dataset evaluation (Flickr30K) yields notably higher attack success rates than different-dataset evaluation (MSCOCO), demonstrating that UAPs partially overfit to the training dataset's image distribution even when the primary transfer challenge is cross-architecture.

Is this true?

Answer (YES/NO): NO